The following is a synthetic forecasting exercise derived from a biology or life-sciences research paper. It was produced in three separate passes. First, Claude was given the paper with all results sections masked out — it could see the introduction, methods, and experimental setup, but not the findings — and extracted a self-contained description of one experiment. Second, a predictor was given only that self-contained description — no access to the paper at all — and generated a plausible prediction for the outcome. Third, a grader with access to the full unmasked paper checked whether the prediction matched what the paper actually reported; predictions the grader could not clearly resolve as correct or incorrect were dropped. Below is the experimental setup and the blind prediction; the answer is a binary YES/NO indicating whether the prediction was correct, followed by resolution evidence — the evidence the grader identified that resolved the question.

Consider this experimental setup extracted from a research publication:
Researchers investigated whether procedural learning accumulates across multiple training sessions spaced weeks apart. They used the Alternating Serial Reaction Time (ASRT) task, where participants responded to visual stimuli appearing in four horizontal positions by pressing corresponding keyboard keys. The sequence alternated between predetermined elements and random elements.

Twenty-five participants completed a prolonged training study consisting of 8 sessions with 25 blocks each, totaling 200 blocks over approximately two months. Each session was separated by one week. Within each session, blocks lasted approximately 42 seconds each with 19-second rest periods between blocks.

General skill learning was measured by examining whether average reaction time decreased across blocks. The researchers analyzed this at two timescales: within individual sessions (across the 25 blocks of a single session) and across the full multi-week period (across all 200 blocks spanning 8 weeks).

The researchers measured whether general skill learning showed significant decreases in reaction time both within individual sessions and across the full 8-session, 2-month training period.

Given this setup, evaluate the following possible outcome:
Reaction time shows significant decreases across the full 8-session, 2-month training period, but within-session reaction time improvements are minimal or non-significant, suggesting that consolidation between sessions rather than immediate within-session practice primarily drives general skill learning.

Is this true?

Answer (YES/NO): NO